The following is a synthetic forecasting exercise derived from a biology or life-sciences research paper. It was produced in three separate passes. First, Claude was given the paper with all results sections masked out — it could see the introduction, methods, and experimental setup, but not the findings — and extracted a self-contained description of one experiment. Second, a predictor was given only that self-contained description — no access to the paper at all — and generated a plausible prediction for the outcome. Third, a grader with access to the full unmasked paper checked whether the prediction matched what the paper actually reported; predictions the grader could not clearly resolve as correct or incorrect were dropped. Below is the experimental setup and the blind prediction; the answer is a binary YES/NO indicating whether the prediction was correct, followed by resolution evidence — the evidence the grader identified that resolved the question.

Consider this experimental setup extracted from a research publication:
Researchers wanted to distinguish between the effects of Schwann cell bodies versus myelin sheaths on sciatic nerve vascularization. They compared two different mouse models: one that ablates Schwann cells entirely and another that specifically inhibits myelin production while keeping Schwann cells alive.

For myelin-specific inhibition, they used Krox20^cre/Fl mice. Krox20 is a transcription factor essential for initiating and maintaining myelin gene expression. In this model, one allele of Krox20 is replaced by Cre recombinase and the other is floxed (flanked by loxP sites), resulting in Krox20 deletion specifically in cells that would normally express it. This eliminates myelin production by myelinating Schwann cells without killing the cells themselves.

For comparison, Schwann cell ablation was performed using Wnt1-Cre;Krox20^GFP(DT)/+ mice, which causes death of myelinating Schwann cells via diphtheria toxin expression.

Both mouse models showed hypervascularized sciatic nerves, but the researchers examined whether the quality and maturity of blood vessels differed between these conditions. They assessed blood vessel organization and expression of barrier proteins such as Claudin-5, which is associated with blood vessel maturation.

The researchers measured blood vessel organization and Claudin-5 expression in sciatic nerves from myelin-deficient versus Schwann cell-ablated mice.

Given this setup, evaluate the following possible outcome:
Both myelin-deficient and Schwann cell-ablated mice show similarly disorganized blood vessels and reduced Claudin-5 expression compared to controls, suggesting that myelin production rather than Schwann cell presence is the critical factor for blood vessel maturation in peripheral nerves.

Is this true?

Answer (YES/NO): NO